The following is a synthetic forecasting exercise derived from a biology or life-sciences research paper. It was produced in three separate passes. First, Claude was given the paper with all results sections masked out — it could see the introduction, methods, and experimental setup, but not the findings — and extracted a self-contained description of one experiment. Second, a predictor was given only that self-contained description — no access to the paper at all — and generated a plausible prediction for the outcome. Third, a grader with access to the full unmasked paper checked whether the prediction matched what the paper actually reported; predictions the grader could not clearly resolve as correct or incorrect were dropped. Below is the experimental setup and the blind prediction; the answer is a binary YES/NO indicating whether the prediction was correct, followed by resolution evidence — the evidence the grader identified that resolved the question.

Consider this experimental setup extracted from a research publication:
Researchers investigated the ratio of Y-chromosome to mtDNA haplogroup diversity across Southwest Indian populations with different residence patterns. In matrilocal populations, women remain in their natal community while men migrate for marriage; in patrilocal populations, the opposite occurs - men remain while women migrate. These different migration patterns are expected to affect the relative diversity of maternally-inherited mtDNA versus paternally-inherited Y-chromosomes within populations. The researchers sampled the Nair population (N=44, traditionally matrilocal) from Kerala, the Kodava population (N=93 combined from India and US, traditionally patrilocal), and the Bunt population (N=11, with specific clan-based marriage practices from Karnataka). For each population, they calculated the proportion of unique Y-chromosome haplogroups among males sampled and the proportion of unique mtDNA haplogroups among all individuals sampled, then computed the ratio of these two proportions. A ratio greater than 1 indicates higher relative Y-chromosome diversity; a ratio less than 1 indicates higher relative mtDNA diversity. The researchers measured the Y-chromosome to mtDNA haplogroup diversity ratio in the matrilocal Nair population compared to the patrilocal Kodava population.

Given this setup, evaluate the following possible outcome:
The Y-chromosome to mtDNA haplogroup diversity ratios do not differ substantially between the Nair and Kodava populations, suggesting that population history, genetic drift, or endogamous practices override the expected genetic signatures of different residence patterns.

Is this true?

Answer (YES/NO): NO